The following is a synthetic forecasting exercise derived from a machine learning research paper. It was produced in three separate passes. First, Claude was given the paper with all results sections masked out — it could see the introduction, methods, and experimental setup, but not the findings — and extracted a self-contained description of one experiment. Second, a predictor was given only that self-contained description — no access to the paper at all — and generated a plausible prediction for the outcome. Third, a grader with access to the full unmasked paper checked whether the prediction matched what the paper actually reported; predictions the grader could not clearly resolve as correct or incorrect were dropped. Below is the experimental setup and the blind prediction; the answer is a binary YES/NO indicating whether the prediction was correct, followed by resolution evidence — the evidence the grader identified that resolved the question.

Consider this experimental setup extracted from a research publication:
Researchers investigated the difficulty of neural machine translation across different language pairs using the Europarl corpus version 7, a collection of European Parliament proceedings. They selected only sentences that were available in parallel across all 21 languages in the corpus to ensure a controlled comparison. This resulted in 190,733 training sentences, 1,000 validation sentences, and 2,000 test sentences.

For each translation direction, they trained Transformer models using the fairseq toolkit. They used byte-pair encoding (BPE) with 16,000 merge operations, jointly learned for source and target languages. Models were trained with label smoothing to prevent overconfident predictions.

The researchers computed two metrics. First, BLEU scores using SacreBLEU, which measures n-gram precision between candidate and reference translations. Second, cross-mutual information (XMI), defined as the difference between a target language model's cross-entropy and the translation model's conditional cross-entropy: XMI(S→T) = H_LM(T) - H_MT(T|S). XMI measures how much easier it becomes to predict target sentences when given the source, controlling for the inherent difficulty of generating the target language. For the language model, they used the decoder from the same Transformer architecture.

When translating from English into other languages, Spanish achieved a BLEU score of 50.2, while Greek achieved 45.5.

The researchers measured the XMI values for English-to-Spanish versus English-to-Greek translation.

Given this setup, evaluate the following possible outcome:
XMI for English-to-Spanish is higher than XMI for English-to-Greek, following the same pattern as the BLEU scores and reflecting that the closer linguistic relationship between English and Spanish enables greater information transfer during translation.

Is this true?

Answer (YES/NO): NO